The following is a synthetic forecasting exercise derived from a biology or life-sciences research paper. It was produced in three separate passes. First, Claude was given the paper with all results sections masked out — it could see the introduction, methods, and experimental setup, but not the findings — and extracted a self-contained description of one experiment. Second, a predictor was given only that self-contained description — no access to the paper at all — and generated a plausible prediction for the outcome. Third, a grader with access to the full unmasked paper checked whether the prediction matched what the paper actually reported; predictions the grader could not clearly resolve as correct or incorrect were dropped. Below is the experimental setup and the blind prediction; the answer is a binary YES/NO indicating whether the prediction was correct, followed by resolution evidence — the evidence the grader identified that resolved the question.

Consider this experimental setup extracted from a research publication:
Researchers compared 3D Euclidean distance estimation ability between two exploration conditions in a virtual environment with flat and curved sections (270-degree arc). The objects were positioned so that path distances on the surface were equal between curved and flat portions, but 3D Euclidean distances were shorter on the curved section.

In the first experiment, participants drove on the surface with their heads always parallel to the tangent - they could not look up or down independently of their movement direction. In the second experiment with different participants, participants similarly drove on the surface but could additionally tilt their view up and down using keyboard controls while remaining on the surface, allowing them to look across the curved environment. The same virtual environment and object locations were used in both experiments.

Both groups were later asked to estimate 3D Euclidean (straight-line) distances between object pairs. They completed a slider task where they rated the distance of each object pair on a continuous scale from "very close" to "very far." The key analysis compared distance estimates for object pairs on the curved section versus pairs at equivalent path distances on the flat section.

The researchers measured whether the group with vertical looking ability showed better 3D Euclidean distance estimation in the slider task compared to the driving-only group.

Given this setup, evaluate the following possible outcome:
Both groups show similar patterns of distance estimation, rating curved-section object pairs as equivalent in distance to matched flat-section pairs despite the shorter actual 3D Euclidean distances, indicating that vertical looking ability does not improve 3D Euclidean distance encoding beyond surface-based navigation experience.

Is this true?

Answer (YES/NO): NO